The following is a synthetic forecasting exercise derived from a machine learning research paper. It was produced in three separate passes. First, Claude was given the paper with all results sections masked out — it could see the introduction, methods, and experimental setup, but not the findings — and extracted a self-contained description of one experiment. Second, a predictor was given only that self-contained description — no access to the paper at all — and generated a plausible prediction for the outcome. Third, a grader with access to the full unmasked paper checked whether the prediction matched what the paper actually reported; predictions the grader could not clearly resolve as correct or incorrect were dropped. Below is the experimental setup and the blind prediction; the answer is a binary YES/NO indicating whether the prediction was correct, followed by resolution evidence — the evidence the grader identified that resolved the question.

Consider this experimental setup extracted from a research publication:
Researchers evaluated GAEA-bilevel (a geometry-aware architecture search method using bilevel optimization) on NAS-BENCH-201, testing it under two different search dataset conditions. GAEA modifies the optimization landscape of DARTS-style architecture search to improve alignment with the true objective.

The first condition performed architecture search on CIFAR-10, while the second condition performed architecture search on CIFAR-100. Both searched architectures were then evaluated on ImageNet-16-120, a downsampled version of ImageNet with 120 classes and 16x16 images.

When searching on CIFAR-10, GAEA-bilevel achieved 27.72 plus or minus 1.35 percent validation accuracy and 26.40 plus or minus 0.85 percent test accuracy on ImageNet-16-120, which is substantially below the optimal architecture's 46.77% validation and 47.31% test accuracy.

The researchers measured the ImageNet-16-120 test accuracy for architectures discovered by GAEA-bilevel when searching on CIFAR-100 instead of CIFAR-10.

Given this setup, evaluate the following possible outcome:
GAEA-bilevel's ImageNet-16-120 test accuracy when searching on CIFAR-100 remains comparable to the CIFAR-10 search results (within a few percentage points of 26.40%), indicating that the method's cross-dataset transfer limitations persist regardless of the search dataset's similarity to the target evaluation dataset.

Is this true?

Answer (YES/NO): YES